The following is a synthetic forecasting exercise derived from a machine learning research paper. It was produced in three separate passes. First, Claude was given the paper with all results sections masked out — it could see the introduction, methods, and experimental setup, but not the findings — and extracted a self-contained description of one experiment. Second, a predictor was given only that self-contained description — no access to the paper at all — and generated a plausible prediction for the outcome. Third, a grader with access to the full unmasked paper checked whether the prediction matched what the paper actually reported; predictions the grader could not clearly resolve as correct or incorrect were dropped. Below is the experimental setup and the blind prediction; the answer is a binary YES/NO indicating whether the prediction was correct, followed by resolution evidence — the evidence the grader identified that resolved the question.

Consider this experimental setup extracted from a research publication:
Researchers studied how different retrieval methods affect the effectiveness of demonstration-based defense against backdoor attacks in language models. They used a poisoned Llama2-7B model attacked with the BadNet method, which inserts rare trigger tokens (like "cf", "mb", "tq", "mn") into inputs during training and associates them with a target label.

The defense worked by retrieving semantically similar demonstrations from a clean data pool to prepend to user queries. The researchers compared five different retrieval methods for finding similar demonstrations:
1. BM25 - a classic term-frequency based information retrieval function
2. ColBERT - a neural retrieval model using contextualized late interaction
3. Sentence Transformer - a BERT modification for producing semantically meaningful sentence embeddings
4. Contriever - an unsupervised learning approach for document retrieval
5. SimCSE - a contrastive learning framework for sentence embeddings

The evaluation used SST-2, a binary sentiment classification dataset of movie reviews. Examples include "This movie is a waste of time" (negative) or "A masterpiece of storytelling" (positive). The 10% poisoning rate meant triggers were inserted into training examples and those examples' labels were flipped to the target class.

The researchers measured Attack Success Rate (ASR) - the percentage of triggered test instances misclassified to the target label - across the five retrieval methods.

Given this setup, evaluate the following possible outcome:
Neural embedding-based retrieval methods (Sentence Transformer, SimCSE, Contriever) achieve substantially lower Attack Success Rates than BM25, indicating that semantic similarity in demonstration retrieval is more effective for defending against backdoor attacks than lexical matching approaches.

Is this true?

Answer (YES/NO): NO